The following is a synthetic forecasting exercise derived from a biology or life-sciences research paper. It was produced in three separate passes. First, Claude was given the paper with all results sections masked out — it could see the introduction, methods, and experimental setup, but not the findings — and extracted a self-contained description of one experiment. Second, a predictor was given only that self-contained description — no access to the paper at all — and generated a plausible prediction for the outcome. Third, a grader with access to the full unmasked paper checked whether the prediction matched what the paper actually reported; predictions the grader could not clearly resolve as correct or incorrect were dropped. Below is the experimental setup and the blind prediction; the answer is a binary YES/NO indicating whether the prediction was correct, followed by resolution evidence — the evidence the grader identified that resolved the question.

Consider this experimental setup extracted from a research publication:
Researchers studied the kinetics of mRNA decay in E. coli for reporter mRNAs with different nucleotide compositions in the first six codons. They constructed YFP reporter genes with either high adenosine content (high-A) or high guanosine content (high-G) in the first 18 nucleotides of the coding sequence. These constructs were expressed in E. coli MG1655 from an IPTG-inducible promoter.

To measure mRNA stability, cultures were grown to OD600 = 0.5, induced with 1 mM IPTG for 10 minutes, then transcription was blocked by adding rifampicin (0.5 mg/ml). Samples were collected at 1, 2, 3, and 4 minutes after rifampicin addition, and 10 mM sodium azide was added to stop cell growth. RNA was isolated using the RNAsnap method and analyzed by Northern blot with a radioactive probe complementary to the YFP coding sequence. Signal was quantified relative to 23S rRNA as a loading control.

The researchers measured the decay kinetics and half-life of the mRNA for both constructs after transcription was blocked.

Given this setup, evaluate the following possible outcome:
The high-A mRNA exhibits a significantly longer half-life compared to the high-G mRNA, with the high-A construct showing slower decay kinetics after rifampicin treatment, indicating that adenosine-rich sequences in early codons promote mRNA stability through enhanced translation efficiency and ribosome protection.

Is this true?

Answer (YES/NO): YES